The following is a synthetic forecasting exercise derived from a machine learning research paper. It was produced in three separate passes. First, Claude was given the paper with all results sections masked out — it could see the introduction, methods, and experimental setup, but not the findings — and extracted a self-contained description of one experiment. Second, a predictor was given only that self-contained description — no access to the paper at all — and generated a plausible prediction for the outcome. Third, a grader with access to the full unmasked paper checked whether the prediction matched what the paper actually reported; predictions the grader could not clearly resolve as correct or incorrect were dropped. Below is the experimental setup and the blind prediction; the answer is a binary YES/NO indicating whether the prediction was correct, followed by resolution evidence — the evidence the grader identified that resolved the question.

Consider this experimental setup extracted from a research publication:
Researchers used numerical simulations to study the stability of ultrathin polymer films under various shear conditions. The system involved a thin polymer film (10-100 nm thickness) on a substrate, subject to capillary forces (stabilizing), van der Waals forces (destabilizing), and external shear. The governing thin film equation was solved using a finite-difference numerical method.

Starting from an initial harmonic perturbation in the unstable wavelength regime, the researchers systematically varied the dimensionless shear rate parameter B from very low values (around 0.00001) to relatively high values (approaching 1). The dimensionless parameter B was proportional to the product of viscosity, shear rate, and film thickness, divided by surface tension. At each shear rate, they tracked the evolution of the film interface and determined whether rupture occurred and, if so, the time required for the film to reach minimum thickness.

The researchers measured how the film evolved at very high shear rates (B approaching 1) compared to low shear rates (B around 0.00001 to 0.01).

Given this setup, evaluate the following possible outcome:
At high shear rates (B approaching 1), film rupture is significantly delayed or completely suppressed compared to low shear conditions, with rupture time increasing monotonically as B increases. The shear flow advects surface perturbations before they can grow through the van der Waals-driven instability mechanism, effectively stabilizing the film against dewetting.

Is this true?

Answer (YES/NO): YES